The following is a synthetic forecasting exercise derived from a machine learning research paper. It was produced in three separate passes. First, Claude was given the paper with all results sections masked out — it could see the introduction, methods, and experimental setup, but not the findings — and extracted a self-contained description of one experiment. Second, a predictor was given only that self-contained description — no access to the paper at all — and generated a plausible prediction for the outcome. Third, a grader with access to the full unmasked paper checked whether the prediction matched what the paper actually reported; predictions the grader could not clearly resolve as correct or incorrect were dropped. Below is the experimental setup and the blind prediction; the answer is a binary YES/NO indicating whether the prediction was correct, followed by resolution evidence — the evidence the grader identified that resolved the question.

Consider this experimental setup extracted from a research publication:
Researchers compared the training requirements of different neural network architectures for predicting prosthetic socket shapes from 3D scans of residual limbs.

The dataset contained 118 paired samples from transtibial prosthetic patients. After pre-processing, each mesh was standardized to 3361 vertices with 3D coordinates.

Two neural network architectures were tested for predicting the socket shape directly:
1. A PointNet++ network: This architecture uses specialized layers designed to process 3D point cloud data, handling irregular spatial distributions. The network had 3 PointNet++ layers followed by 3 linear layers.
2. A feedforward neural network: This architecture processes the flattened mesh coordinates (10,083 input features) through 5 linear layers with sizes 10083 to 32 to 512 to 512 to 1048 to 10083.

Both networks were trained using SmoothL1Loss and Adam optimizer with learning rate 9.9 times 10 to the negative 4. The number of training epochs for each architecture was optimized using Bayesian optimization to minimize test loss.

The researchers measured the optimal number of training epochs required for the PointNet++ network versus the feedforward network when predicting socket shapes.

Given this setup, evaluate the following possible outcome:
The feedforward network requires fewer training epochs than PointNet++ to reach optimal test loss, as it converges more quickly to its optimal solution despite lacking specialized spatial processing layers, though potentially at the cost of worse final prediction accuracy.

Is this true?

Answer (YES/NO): NO